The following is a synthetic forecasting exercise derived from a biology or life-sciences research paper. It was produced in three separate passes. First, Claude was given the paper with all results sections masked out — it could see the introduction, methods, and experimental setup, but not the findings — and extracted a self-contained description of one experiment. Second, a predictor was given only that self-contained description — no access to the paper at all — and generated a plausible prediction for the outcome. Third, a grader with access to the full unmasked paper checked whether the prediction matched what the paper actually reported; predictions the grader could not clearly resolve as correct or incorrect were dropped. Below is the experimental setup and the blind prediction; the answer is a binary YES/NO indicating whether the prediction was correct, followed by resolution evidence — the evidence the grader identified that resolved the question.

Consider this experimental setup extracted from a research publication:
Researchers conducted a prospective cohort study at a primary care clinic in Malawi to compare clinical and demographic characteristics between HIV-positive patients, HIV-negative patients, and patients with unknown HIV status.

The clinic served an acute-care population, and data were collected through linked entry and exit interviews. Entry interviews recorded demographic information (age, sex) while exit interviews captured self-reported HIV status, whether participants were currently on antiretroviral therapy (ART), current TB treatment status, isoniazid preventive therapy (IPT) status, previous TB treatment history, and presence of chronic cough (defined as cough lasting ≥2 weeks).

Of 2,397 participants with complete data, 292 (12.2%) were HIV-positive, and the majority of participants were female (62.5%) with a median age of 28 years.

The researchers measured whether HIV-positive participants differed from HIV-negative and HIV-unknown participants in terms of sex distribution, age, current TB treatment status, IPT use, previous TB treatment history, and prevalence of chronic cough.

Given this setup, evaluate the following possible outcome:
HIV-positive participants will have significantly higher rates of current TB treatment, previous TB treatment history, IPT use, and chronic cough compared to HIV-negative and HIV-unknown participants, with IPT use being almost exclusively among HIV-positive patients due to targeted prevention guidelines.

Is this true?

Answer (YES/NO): YES